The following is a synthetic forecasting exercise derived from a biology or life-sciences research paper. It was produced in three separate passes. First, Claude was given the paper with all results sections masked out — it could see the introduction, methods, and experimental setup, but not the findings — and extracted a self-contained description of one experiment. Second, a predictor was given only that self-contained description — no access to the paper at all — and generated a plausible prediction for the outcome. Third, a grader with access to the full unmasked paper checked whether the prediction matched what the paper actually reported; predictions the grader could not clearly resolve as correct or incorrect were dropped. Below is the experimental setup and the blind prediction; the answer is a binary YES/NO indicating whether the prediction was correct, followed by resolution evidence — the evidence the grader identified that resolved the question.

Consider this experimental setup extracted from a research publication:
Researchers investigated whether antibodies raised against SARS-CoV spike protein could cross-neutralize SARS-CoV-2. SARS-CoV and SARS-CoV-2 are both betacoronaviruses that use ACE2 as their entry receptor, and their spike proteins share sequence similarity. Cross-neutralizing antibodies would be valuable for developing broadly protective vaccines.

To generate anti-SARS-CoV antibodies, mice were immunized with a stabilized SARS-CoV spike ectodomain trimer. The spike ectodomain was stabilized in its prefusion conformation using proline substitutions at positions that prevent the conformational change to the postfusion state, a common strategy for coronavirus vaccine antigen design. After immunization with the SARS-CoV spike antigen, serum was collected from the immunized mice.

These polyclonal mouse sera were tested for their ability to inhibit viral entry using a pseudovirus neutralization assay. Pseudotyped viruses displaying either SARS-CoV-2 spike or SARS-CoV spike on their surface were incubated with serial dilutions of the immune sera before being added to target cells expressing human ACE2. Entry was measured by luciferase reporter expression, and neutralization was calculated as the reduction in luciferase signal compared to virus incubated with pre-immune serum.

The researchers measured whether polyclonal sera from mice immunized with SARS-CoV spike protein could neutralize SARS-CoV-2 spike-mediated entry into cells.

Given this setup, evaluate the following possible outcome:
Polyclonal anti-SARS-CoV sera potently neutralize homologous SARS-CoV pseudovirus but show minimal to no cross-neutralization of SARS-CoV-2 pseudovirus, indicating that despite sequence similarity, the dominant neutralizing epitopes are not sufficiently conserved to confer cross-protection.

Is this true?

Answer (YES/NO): NO